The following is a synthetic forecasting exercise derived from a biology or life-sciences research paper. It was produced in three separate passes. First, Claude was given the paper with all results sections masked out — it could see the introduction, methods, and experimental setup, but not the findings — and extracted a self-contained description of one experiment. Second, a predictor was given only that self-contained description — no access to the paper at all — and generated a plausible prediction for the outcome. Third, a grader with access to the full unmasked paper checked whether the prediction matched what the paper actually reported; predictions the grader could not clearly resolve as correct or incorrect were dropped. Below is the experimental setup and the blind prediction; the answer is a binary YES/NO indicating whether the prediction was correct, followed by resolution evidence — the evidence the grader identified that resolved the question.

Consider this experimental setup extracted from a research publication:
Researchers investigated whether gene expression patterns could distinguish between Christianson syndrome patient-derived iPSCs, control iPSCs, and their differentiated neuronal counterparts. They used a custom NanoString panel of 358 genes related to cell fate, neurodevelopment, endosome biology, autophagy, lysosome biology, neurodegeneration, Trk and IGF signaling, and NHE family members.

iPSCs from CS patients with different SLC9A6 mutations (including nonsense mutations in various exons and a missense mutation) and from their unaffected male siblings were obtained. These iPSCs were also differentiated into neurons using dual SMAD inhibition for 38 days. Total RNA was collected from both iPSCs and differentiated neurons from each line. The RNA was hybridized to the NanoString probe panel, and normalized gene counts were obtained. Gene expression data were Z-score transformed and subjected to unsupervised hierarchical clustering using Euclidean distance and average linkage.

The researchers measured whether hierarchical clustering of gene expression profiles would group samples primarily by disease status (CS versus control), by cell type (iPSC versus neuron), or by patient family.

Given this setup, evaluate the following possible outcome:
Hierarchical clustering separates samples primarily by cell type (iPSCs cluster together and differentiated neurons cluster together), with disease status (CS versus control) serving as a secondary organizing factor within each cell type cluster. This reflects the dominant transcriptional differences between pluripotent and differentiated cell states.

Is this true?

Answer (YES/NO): YES